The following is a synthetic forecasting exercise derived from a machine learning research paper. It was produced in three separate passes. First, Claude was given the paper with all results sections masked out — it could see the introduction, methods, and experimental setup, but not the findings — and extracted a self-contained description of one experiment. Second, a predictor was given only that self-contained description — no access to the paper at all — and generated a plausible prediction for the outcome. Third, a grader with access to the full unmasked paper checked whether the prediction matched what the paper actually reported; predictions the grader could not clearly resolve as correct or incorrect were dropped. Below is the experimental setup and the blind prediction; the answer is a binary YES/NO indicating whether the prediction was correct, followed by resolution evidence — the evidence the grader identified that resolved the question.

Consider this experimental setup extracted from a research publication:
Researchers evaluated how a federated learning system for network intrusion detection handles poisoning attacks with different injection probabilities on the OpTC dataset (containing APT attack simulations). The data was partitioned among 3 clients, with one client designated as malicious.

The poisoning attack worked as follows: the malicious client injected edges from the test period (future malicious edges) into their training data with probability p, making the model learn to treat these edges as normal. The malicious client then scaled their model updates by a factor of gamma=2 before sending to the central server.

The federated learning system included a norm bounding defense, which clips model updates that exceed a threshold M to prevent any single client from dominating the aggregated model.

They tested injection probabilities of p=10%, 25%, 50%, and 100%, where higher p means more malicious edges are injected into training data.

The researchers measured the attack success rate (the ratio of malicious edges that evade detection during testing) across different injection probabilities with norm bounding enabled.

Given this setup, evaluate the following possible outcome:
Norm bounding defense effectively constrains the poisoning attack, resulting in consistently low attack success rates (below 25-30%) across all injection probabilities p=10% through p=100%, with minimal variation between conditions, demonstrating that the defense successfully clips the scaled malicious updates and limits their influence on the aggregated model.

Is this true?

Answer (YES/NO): YES